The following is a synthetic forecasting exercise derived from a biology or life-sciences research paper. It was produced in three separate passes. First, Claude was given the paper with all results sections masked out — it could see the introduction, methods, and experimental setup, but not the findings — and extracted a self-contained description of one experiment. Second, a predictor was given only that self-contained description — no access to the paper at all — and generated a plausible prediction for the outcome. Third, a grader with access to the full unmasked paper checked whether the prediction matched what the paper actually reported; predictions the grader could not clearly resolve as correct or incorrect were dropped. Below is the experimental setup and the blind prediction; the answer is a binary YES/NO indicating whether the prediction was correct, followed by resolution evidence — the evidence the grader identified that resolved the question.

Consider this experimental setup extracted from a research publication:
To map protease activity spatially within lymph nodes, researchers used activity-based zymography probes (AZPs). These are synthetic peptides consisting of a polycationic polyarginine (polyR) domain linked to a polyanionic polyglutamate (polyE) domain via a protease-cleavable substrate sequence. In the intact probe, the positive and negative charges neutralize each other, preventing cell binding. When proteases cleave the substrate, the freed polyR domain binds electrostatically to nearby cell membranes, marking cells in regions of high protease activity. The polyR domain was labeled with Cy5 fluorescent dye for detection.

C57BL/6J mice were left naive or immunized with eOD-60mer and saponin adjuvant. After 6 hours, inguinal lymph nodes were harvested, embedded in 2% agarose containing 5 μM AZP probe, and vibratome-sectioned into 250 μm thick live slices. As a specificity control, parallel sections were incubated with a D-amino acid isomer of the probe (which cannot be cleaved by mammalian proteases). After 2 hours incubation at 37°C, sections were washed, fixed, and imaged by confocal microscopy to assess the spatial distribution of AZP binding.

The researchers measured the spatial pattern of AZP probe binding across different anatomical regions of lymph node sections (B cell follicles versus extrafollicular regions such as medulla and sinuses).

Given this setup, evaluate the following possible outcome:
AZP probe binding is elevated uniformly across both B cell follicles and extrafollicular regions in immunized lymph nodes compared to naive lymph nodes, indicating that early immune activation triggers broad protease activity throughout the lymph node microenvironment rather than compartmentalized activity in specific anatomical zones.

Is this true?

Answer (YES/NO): NO